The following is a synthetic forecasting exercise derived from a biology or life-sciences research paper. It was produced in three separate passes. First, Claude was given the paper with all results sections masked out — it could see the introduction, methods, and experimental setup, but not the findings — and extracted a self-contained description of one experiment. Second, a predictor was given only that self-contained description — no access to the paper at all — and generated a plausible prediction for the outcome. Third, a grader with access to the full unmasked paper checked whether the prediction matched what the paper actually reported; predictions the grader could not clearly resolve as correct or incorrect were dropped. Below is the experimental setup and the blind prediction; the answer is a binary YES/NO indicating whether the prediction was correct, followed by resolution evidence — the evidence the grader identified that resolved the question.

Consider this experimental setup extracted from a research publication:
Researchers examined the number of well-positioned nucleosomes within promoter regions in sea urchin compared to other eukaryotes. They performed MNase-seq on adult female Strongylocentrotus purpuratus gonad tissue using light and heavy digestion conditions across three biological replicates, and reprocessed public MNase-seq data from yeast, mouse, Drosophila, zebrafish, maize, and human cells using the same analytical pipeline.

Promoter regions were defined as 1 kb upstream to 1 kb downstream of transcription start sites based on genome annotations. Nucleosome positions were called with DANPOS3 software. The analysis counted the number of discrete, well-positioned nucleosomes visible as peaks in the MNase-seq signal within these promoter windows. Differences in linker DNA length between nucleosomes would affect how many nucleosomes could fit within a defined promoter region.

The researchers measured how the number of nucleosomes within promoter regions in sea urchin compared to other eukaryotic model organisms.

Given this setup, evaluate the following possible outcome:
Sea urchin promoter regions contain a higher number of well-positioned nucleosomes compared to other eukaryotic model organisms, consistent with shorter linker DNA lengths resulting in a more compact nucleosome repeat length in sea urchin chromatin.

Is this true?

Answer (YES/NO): NO